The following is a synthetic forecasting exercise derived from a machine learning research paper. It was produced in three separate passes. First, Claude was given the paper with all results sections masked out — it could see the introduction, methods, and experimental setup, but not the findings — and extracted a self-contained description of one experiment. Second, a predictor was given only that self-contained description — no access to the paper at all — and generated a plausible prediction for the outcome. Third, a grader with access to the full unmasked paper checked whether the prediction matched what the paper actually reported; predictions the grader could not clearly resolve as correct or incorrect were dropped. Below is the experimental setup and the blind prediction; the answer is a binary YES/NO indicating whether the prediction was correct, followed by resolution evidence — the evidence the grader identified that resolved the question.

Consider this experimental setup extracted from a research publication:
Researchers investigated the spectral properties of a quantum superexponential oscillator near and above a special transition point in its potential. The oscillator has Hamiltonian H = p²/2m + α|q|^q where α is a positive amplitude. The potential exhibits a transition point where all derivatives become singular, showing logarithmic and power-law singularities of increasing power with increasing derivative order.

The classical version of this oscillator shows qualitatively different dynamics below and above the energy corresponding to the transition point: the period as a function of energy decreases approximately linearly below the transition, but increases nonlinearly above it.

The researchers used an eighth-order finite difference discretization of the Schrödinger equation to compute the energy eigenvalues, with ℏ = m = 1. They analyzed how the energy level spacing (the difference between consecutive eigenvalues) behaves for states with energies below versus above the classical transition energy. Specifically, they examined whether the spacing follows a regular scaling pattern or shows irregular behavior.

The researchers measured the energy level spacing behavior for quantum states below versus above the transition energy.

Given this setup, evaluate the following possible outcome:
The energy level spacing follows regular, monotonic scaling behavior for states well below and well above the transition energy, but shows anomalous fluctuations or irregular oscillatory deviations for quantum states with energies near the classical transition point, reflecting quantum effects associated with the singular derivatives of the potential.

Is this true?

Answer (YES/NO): NO